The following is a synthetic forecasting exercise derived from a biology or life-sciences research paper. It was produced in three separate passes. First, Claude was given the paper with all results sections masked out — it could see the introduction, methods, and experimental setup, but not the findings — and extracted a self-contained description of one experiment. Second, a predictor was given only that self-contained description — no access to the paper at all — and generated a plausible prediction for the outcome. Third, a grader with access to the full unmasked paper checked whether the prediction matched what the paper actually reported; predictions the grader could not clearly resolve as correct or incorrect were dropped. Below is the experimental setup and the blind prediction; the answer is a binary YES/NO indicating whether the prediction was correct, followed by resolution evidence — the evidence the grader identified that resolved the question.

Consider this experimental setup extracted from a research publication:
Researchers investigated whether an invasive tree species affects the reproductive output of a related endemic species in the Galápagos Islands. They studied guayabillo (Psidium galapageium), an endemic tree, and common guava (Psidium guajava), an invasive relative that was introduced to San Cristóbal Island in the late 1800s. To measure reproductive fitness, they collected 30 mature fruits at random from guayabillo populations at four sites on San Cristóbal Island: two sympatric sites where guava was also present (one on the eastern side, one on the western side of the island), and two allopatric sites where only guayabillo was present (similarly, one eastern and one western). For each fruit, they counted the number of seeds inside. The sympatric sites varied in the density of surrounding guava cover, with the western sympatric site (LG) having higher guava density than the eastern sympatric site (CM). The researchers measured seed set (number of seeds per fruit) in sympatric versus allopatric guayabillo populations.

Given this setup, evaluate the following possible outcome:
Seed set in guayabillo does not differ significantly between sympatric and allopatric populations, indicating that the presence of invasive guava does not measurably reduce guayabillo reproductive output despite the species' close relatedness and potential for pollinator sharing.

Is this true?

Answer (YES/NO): NO